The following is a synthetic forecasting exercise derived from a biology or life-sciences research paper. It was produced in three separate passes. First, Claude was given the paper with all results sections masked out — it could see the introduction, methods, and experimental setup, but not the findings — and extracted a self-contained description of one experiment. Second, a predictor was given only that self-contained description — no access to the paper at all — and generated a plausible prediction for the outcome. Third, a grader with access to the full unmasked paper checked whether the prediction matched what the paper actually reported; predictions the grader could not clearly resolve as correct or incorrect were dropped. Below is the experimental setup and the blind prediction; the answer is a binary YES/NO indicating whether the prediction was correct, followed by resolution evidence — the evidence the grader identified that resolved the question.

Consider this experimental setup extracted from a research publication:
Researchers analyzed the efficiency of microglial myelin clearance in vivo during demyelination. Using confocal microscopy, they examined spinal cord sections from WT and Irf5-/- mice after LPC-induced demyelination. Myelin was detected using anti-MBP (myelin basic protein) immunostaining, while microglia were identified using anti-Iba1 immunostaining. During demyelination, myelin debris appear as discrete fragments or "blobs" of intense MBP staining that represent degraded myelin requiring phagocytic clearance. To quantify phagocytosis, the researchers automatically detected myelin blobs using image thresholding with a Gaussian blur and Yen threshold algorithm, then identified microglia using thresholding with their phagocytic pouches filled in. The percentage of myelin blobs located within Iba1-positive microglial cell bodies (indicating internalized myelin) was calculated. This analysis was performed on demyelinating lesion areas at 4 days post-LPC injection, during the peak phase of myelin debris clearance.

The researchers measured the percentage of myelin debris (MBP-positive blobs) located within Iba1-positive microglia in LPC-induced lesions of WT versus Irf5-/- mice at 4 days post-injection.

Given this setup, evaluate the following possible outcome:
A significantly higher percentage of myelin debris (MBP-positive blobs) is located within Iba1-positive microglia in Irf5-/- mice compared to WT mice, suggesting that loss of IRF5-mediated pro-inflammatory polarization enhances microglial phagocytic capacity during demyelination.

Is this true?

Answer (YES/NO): NO